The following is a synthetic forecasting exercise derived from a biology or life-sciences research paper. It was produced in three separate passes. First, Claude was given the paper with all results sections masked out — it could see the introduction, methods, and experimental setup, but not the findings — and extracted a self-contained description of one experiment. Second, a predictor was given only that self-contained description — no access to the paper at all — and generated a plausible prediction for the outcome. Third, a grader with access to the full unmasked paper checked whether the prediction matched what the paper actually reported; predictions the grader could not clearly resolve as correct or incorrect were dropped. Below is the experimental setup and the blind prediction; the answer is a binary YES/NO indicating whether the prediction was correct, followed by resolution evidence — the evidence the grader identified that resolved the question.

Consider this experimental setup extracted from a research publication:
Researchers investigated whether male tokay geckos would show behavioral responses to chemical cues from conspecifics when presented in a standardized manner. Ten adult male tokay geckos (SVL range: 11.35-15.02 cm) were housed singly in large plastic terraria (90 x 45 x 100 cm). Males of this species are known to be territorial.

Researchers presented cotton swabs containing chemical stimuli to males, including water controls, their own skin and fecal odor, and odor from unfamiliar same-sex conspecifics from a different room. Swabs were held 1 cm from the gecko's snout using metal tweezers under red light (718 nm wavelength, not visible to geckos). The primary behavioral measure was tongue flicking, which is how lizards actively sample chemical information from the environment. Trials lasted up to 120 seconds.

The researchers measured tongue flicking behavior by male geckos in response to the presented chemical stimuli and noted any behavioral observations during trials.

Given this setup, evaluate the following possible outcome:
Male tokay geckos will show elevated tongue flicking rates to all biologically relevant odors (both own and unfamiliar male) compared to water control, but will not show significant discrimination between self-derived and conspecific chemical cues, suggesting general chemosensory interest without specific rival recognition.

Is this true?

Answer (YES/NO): NO